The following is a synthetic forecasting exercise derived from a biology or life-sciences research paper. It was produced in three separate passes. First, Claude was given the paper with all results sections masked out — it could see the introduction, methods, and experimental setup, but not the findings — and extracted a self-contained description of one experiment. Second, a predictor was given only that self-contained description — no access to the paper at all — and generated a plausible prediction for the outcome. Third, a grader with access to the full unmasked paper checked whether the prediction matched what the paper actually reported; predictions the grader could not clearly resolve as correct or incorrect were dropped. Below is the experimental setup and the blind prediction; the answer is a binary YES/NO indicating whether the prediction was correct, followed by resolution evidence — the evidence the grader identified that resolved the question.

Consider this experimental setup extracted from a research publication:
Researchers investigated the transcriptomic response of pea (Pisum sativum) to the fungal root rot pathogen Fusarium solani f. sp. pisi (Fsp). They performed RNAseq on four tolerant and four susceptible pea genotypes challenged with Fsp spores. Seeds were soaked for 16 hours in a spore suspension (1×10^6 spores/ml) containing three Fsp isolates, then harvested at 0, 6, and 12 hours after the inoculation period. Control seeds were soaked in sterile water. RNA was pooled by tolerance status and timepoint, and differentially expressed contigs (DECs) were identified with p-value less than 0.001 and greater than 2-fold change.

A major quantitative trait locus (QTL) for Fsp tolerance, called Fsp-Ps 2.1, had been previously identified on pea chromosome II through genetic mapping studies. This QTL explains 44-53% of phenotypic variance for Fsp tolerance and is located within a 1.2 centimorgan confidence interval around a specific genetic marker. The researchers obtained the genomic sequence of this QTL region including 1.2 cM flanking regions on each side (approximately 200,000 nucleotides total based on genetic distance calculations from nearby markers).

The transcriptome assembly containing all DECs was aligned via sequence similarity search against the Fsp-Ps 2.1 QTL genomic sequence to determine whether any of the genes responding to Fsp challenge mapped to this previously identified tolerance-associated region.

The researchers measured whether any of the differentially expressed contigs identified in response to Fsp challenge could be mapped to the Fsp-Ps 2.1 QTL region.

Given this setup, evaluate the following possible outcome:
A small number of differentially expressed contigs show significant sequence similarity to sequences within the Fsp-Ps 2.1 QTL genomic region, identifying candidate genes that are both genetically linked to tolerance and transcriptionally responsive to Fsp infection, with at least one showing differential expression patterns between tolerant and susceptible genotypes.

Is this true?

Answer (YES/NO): NO